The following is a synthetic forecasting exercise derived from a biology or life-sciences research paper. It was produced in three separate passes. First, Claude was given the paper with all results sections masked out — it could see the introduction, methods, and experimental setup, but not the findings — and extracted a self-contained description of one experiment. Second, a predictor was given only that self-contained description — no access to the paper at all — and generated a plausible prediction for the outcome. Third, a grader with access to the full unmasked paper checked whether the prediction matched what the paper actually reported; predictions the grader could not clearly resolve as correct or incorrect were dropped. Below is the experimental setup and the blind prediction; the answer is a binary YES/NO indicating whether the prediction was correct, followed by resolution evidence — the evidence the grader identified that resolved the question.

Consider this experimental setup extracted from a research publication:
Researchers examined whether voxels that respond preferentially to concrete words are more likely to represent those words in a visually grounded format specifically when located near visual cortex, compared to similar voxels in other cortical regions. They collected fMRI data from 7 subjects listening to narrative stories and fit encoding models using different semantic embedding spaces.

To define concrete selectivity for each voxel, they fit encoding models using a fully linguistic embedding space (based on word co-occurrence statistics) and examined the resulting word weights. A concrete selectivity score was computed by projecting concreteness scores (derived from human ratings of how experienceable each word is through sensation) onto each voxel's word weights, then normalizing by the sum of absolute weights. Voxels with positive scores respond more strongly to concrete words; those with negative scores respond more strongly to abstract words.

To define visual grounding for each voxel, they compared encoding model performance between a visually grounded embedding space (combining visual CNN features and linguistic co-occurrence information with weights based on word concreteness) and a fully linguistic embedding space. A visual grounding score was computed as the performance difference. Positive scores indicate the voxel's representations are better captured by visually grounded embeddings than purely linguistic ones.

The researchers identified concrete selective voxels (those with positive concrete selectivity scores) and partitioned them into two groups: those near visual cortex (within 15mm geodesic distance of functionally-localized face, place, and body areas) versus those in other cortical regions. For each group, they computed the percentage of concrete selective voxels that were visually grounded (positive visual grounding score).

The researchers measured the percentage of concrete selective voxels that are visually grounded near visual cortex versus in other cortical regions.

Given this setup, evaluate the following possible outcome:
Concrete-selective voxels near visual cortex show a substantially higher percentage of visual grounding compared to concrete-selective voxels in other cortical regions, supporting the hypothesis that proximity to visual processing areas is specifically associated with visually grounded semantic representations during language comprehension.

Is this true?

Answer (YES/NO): YES